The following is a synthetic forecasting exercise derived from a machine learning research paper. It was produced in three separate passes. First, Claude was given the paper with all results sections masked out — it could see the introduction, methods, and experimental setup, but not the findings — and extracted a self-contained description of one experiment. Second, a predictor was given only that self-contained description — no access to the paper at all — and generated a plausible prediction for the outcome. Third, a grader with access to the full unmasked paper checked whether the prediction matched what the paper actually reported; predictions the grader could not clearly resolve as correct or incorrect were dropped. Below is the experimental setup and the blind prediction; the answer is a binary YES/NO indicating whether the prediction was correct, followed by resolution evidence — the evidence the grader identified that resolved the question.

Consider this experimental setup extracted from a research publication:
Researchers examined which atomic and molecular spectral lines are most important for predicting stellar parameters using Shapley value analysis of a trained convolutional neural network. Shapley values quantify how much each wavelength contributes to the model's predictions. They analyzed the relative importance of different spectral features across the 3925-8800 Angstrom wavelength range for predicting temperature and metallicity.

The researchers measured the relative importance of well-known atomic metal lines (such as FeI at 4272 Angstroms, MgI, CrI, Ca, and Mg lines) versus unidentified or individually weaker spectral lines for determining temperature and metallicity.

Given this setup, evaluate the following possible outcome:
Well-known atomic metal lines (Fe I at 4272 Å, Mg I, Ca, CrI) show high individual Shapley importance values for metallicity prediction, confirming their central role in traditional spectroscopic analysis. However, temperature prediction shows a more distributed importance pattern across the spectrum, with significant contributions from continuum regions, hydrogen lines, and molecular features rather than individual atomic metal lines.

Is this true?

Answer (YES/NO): NO